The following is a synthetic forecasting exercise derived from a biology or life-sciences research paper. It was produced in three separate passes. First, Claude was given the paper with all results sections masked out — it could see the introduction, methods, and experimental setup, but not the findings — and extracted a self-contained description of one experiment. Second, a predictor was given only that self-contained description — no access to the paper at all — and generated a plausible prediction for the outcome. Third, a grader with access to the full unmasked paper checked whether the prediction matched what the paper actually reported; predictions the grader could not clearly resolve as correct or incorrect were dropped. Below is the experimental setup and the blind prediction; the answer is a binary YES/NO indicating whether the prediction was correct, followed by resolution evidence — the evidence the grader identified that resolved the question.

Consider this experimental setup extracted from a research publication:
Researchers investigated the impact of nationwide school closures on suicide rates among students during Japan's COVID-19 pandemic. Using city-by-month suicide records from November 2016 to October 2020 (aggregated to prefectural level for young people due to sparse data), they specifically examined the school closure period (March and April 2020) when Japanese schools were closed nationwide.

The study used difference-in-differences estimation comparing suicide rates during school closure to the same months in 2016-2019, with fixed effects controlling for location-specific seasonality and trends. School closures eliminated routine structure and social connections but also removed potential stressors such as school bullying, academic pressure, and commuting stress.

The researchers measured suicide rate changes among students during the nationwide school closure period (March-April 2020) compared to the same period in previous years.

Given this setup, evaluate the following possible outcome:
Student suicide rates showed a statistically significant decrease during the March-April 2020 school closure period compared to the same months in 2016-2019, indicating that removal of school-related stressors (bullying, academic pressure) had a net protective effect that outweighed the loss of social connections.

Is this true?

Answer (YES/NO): YES